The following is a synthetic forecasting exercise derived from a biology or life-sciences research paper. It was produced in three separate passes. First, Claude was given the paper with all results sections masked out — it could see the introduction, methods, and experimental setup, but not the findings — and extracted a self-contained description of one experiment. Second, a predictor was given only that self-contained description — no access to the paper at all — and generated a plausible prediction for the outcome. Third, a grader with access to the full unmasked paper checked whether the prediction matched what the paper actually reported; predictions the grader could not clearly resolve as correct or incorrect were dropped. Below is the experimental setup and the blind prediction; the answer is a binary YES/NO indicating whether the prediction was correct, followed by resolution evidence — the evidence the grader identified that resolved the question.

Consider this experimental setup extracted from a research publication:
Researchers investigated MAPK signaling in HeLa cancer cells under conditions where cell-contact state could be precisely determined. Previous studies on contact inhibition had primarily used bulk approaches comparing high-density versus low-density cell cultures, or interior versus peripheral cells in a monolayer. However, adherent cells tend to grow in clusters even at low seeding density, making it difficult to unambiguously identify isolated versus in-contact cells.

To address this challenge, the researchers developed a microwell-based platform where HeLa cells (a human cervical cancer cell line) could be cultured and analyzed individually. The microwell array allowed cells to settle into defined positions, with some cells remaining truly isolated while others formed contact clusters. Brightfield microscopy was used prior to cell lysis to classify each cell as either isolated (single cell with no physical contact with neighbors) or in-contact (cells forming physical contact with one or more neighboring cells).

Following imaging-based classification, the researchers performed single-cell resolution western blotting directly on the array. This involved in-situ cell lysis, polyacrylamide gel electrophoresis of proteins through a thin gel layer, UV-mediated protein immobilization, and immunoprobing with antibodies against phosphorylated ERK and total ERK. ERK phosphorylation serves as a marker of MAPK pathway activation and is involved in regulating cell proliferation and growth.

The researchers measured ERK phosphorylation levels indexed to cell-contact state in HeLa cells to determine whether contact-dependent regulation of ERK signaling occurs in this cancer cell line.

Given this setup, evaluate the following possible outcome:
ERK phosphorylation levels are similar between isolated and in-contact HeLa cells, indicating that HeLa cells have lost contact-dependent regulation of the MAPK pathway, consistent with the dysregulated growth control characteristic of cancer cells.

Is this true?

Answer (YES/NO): NO